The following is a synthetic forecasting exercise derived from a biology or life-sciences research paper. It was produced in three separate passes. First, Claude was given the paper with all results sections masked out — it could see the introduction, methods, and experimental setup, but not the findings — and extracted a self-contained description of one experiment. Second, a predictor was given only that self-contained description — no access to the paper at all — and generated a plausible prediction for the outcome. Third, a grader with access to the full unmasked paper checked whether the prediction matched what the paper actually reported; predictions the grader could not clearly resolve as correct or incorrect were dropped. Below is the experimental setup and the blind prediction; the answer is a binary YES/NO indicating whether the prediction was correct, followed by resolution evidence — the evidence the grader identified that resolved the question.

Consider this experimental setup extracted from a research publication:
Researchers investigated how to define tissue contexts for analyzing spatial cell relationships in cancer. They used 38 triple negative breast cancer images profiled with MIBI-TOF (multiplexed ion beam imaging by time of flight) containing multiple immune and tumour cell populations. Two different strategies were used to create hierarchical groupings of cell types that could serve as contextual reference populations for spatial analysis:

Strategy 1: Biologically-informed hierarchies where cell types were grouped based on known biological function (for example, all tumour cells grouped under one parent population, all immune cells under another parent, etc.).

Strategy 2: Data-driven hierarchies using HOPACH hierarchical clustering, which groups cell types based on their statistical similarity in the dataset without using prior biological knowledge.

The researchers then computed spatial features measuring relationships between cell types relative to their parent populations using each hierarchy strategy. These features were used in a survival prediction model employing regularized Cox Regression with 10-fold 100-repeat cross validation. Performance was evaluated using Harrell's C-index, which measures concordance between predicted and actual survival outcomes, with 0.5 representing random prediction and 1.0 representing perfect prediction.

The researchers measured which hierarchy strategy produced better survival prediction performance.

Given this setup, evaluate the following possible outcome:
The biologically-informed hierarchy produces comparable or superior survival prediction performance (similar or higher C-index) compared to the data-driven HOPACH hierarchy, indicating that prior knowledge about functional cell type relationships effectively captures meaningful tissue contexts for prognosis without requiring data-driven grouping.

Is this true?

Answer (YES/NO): YES